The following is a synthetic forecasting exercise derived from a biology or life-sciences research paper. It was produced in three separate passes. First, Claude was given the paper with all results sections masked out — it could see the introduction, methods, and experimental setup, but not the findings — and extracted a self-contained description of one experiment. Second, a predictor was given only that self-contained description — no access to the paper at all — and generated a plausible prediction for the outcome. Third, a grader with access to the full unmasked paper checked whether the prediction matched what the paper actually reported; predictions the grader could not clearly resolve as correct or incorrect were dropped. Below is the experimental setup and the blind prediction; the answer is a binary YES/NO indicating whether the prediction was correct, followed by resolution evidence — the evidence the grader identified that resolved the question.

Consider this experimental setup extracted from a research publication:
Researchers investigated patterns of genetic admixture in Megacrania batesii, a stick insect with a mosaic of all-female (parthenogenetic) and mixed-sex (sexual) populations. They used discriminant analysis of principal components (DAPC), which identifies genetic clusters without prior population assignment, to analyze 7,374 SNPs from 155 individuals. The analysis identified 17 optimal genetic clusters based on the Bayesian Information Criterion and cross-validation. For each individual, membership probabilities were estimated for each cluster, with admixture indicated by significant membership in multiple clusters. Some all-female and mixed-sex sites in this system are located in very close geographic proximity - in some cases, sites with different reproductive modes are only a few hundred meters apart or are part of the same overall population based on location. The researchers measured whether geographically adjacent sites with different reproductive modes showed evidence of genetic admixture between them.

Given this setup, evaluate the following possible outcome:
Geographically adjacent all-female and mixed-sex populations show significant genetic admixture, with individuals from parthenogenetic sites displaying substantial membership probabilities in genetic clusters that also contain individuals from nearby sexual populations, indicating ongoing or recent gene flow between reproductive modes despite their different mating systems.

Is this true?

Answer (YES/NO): NO